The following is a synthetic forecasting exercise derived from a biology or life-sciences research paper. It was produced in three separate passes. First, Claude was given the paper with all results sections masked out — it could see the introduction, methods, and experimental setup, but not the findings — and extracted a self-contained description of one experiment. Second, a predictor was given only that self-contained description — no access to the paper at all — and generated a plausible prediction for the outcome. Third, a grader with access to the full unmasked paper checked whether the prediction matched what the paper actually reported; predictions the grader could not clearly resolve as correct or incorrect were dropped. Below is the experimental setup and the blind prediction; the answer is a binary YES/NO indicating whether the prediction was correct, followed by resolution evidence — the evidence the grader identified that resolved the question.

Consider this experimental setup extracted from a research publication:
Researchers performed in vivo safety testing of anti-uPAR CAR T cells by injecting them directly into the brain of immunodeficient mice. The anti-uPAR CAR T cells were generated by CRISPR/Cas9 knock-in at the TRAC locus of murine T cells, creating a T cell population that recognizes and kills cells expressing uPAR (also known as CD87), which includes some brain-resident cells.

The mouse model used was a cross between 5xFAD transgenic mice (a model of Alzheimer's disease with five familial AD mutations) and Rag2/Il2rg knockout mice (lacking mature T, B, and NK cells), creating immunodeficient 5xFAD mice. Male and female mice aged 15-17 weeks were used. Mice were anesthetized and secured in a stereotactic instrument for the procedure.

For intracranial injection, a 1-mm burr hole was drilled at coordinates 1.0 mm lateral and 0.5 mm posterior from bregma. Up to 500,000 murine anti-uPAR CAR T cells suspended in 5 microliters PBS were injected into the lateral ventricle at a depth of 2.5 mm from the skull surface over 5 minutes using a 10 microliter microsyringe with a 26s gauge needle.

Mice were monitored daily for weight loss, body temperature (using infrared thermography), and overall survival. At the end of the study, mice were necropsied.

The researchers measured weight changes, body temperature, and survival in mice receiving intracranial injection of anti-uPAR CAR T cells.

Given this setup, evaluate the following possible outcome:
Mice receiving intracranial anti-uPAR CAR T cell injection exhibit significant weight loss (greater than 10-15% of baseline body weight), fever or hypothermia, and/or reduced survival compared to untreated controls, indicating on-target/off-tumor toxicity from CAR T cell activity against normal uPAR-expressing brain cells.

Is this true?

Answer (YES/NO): NO